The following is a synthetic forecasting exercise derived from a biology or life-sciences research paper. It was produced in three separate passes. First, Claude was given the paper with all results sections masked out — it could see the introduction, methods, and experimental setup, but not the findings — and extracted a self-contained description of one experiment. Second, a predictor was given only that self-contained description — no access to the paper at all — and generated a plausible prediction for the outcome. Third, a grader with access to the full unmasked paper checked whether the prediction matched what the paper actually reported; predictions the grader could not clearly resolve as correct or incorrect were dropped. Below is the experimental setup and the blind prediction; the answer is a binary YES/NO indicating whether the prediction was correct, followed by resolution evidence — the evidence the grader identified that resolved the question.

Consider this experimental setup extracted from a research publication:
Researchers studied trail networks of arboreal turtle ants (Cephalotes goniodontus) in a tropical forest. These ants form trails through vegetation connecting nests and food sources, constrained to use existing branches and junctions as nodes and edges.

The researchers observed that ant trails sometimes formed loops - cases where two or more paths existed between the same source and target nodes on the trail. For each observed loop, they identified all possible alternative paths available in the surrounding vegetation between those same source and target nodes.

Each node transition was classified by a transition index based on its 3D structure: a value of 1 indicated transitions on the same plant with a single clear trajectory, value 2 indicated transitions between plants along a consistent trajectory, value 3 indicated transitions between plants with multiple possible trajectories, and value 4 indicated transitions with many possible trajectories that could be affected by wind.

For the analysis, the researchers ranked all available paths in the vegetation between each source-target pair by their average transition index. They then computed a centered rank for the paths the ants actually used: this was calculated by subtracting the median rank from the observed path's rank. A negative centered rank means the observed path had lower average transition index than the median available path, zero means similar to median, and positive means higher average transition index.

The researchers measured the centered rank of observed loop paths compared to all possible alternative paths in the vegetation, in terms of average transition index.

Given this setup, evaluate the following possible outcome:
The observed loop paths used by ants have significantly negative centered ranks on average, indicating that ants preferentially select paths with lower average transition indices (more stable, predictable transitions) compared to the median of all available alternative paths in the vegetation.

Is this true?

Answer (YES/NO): YES